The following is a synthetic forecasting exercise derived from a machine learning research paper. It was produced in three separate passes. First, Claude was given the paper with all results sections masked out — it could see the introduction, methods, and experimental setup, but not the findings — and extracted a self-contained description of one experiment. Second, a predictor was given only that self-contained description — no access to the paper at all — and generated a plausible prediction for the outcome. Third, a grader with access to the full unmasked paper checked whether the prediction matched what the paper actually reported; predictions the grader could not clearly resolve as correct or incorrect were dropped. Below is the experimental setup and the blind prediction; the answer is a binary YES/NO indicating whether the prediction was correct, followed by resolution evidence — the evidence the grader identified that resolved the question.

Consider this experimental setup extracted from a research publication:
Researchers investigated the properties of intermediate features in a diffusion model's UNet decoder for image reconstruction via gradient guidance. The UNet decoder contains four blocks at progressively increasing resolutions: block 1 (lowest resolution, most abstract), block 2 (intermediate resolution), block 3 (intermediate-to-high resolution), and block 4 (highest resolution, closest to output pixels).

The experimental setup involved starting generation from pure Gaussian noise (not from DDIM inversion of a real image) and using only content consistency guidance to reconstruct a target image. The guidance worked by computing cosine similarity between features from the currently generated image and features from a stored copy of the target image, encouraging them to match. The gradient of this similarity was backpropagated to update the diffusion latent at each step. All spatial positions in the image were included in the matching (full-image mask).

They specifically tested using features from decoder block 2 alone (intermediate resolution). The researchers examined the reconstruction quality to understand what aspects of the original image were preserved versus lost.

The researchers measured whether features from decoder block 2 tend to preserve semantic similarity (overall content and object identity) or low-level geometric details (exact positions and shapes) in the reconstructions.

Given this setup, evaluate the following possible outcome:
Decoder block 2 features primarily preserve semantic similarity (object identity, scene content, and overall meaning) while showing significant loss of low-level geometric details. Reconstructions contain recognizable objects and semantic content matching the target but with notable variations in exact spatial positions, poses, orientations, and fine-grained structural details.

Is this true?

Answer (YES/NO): YES